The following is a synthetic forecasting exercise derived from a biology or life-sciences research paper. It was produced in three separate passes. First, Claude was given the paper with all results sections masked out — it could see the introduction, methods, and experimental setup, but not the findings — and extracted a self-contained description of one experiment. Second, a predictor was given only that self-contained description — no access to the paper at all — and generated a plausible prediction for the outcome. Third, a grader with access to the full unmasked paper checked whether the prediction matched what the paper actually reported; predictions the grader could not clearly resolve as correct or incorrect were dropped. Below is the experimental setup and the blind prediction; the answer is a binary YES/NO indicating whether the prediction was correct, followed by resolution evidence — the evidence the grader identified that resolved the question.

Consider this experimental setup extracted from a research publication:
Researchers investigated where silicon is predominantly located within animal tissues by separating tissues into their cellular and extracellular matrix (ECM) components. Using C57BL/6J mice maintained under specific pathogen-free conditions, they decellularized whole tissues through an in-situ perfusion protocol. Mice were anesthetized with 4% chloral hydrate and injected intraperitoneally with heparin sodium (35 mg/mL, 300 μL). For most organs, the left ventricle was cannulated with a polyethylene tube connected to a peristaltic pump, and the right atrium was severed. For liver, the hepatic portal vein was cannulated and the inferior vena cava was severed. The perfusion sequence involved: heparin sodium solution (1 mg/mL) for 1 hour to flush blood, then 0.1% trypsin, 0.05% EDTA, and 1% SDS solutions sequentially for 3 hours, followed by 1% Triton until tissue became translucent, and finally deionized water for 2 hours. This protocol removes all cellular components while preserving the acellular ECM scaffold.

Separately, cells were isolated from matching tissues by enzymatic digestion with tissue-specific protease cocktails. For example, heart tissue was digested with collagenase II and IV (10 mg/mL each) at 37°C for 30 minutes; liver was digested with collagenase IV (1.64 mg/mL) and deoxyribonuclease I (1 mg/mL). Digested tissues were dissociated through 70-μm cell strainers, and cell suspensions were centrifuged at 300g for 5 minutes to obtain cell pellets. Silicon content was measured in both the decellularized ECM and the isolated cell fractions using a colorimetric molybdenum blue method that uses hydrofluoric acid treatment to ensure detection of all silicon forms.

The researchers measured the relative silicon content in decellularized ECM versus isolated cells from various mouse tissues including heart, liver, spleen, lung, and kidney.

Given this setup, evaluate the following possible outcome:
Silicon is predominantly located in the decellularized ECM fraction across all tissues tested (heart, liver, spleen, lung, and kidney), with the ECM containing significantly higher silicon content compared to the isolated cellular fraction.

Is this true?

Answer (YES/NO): YES